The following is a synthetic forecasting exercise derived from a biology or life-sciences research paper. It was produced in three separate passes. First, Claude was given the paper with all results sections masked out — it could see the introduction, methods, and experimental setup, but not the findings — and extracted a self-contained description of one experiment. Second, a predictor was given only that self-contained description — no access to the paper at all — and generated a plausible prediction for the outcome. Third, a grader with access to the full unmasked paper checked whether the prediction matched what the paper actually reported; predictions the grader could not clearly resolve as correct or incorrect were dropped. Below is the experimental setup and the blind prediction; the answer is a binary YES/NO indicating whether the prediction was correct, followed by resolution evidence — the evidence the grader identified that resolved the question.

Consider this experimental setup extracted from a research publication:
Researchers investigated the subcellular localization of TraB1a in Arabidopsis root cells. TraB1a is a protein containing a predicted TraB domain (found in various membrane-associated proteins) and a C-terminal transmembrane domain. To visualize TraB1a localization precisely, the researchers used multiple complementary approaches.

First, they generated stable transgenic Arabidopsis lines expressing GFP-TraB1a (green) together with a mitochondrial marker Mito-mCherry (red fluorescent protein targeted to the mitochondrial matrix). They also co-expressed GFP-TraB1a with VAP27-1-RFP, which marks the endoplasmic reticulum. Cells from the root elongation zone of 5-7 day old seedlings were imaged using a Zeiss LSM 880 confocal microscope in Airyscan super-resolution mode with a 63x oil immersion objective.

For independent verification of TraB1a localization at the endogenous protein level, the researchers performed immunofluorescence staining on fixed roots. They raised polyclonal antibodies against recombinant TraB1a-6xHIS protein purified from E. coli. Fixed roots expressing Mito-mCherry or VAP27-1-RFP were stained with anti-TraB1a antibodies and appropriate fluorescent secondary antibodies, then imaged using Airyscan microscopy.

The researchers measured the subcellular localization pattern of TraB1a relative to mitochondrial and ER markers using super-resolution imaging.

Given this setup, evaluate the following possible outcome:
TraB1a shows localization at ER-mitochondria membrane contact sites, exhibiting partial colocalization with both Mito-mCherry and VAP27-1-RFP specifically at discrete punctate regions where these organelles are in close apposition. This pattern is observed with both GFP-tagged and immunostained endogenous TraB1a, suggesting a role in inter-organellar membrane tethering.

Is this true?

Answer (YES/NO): NO